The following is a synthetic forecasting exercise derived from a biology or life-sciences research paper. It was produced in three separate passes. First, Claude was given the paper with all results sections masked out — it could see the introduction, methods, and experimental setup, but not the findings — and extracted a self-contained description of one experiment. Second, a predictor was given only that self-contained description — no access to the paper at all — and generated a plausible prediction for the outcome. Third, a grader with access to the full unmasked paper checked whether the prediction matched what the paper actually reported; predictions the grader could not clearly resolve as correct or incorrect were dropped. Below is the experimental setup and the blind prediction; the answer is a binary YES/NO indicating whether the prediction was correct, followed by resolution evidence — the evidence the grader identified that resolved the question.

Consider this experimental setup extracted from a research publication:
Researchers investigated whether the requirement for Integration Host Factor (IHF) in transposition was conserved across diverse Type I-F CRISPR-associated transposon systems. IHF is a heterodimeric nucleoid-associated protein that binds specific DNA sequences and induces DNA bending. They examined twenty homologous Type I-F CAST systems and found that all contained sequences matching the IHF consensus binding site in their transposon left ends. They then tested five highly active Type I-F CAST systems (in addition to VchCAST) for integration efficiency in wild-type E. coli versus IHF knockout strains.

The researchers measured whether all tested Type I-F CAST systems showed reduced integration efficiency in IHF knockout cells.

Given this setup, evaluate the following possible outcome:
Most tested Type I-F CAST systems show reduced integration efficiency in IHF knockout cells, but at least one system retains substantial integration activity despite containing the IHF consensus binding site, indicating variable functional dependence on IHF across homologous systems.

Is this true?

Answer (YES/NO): NO